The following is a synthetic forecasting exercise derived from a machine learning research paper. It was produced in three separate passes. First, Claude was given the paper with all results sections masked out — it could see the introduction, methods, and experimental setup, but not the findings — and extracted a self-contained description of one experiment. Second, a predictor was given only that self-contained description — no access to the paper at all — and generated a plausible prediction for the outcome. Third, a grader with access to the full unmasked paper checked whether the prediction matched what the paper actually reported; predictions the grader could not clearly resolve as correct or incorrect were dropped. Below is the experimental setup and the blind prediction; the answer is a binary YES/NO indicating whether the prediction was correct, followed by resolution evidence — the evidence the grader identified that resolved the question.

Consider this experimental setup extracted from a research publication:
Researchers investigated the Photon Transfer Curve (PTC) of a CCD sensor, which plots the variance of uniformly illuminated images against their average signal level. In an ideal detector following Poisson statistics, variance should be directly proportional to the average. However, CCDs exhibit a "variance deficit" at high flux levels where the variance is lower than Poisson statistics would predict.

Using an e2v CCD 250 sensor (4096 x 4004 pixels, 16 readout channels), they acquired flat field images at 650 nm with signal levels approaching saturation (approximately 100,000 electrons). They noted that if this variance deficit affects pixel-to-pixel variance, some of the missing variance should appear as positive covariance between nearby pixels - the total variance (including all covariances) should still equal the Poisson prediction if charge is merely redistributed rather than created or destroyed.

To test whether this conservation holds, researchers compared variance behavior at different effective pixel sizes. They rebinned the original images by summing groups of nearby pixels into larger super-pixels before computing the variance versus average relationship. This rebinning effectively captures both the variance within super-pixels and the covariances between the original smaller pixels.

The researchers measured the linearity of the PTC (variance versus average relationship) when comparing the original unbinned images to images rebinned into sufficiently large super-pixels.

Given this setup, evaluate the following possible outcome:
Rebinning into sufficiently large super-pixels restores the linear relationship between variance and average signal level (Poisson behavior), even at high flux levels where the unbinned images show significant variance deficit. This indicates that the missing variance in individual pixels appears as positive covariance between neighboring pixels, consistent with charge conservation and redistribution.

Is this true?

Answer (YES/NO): YES